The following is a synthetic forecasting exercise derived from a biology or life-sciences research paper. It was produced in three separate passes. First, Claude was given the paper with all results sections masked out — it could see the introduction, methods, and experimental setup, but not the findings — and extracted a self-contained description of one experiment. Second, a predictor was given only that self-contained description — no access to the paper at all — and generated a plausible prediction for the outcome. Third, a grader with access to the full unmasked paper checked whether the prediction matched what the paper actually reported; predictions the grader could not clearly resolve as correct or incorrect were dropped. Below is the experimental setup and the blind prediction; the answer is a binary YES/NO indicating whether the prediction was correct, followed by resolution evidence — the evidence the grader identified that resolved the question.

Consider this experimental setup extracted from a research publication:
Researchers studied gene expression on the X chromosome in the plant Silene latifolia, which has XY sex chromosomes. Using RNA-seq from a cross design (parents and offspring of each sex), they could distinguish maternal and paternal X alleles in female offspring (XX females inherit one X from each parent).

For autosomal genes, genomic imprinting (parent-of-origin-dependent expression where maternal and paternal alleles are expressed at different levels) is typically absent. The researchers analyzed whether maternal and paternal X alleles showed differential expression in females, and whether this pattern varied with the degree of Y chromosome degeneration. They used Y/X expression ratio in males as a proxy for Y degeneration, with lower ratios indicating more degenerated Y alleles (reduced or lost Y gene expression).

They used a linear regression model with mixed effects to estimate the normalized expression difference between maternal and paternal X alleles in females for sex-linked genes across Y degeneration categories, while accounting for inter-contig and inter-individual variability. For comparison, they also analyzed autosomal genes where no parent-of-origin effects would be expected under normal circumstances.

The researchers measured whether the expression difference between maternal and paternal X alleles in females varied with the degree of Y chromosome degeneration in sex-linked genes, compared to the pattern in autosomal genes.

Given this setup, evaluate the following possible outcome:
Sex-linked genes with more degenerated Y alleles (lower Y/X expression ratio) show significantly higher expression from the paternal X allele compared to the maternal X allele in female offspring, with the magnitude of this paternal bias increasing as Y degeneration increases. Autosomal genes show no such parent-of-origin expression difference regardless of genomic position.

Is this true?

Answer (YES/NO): NO